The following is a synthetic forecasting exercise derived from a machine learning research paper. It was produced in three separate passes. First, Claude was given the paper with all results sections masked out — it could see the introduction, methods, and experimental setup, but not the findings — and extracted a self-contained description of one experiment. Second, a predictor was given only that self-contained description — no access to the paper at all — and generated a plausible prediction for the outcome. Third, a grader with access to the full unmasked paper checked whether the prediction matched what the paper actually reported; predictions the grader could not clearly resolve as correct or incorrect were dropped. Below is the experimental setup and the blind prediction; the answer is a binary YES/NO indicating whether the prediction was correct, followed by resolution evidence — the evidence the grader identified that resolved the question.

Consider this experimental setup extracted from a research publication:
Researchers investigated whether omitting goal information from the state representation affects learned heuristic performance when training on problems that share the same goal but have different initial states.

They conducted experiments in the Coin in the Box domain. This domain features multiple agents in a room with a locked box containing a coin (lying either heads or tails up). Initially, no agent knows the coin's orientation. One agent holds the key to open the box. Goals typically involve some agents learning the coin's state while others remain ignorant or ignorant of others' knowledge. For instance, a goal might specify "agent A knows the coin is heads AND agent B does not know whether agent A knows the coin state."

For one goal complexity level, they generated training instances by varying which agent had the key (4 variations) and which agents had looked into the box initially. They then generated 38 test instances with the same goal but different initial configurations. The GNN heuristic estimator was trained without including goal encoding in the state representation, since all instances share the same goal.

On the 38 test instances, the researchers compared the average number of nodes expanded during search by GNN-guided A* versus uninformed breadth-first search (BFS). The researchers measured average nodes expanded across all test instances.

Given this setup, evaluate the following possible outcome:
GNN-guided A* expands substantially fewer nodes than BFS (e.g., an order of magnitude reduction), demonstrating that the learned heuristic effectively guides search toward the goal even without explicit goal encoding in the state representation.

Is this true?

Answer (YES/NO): NO